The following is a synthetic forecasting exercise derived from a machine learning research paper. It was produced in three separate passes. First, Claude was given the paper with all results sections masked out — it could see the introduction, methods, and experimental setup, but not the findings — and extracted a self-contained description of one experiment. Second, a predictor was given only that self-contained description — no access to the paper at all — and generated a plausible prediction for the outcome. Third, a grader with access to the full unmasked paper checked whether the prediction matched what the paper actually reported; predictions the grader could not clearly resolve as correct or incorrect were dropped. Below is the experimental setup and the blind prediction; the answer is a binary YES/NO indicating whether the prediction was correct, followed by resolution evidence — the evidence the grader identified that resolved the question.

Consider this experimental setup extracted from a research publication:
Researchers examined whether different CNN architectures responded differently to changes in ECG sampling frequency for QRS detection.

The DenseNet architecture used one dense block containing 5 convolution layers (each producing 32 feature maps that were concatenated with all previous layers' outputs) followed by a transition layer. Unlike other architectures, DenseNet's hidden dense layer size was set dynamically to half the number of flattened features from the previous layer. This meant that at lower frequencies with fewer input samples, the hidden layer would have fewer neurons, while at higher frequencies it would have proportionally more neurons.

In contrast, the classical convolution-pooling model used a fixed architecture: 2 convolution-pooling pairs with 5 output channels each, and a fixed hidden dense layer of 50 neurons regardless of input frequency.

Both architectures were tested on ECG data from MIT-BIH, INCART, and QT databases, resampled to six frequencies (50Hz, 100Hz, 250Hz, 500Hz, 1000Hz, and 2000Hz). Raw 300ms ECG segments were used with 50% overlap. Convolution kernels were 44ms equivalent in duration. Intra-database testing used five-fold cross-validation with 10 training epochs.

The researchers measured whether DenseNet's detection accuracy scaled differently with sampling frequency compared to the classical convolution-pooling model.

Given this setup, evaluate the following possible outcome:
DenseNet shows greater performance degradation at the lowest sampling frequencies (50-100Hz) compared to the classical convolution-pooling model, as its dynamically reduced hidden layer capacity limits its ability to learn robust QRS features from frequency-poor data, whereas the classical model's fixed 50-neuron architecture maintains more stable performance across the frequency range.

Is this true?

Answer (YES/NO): NO